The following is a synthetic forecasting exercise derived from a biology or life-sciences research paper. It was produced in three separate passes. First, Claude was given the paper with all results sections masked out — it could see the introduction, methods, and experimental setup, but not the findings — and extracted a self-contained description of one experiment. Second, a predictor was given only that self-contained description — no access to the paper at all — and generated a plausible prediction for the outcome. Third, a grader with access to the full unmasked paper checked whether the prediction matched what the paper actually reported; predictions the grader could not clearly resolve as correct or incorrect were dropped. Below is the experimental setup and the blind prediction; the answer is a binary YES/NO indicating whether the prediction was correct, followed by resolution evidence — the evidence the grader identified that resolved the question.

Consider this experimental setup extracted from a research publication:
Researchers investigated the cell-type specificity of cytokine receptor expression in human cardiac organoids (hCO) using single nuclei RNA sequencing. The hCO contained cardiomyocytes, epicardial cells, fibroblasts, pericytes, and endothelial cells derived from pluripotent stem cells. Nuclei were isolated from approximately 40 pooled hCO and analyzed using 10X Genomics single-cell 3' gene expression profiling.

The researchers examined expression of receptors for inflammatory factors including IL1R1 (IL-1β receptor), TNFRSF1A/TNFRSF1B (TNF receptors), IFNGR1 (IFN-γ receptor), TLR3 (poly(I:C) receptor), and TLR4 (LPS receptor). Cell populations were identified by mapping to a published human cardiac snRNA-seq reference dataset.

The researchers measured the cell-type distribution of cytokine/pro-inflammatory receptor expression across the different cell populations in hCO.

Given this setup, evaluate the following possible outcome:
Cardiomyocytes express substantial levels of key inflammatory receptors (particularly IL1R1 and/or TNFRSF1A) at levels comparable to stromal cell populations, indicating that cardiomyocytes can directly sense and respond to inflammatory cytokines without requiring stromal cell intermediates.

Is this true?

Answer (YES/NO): NO